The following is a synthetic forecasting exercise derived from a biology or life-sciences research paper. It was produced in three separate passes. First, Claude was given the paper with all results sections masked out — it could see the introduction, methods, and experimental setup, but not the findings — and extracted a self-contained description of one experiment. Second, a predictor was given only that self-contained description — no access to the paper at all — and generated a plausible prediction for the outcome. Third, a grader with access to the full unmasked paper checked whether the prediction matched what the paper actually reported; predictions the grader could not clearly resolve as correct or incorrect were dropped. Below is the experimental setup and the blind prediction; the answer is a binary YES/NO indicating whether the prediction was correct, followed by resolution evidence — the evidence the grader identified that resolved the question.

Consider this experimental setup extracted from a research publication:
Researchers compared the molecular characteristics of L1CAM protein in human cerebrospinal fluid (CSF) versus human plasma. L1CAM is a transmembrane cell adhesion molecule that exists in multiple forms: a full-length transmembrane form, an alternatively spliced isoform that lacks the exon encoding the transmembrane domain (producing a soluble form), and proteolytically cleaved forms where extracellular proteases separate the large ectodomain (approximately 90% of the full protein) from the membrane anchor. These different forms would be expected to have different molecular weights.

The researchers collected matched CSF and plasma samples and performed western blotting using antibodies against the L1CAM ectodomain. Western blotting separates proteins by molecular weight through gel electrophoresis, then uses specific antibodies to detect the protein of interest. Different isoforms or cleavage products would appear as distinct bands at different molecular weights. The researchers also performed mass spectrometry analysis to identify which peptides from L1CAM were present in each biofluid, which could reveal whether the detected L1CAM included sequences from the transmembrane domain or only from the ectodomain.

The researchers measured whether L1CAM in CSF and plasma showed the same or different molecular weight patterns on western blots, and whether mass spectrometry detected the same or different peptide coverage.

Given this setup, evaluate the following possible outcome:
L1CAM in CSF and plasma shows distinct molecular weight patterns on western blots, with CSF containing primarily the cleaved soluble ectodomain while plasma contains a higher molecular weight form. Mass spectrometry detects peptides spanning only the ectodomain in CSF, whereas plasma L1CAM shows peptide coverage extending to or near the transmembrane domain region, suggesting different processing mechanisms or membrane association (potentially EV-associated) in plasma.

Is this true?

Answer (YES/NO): NO